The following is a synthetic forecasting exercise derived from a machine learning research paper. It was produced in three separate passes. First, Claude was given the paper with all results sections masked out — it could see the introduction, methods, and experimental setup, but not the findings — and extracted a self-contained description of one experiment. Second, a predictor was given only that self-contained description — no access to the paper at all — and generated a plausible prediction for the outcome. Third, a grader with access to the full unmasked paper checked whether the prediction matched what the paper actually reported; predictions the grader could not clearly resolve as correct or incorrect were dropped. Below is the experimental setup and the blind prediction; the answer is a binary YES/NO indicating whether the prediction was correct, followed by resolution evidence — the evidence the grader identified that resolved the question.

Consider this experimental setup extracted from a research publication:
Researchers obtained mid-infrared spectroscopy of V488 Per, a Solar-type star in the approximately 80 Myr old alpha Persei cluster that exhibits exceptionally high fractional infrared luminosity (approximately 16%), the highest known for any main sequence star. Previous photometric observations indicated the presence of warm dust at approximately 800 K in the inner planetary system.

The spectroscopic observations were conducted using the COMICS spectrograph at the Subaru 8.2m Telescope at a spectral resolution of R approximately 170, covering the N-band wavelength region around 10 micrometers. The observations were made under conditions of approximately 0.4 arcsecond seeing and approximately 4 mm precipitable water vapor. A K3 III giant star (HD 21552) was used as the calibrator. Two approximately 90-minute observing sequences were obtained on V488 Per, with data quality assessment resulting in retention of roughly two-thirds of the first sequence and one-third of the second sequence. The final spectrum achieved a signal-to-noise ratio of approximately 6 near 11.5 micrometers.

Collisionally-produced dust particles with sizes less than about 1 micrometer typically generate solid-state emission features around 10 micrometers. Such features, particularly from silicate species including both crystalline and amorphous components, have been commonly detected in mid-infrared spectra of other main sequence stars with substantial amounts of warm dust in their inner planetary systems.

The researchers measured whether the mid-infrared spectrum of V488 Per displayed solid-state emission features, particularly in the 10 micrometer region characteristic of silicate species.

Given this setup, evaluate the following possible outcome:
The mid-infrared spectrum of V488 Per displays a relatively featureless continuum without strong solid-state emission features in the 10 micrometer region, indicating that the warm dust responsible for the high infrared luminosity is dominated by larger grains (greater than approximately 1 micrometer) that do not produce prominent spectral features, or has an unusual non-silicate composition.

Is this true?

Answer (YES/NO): YES